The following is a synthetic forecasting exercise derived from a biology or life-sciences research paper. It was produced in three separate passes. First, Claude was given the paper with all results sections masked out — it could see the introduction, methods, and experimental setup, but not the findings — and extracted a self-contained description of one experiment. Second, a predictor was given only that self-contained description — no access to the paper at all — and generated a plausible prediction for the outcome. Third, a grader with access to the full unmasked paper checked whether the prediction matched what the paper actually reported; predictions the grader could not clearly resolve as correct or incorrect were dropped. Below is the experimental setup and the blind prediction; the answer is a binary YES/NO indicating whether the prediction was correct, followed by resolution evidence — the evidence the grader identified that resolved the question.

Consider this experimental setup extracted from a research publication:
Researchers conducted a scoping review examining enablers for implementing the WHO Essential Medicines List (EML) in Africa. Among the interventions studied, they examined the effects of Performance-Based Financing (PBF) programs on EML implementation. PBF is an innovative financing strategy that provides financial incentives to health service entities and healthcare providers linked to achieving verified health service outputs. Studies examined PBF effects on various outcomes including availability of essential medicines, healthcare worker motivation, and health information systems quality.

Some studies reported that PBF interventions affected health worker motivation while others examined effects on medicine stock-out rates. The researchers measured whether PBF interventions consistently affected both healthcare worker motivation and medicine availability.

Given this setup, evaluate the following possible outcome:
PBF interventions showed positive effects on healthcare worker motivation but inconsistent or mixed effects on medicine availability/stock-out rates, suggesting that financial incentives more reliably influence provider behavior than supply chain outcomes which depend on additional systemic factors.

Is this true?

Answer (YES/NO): NO